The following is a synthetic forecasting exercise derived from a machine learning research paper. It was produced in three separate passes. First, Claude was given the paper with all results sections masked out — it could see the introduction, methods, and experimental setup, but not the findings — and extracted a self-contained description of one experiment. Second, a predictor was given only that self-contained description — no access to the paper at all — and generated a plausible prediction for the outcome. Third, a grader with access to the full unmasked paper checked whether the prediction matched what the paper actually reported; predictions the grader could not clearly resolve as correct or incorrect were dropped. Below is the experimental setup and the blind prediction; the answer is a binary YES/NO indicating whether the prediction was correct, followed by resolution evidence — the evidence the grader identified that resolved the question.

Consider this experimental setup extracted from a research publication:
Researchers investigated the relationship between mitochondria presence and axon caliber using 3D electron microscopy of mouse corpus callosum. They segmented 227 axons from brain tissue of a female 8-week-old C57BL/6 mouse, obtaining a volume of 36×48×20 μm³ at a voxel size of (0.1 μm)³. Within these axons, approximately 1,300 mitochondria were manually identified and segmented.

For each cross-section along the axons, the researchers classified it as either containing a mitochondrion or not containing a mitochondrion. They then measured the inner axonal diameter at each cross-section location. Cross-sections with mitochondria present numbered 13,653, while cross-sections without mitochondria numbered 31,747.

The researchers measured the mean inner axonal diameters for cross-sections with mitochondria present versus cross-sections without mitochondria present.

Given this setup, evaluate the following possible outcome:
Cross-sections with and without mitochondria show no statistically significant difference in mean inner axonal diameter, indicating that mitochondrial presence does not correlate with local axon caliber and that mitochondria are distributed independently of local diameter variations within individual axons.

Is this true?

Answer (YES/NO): NO